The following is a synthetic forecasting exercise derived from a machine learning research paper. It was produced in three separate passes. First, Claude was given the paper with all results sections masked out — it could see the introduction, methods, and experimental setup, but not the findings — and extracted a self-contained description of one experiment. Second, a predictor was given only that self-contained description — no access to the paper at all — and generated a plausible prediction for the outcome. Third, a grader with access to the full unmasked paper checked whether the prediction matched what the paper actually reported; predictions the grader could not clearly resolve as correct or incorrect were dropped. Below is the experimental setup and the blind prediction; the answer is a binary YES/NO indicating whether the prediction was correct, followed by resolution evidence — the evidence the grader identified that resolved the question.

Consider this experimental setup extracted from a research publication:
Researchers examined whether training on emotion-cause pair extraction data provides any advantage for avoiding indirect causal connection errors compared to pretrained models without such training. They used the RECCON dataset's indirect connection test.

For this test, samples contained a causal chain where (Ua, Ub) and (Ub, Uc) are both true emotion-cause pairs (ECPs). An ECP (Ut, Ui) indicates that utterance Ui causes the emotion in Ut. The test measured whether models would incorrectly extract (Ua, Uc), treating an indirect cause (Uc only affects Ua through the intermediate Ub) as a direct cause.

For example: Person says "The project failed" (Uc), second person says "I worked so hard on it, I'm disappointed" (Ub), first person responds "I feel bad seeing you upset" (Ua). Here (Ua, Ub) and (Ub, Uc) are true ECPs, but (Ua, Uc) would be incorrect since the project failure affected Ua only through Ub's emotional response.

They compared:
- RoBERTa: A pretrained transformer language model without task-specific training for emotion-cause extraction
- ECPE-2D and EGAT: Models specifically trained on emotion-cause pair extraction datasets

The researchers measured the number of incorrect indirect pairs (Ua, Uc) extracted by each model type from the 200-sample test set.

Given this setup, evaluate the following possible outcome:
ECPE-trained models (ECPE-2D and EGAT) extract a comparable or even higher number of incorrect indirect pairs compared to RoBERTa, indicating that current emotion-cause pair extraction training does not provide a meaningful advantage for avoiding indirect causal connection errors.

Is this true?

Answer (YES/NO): YES